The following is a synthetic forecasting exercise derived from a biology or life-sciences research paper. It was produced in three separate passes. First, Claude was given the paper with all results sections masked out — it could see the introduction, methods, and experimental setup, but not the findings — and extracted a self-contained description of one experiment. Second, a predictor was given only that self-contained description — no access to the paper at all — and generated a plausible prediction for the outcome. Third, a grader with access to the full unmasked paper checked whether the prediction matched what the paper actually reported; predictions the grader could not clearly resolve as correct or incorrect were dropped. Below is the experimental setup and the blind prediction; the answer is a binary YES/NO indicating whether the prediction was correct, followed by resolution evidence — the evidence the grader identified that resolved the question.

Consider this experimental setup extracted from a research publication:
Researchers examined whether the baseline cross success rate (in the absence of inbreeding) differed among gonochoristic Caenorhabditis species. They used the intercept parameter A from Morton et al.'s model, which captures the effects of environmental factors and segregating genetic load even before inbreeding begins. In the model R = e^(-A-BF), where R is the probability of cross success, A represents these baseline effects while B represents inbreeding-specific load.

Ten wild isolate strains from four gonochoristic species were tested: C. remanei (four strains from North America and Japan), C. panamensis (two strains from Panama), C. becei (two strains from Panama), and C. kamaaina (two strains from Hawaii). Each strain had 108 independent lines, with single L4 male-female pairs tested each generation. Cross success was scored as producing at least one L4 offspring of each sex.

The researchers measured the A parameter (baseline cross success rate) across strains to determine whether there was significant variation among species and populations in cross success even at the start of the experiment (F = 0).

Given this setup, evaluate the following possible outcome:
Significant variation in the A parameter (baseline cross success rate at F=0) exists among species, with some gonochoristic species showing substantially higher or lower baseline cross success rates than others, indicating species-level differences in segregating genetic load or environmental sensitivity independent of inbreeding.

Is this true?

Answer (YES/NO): NO